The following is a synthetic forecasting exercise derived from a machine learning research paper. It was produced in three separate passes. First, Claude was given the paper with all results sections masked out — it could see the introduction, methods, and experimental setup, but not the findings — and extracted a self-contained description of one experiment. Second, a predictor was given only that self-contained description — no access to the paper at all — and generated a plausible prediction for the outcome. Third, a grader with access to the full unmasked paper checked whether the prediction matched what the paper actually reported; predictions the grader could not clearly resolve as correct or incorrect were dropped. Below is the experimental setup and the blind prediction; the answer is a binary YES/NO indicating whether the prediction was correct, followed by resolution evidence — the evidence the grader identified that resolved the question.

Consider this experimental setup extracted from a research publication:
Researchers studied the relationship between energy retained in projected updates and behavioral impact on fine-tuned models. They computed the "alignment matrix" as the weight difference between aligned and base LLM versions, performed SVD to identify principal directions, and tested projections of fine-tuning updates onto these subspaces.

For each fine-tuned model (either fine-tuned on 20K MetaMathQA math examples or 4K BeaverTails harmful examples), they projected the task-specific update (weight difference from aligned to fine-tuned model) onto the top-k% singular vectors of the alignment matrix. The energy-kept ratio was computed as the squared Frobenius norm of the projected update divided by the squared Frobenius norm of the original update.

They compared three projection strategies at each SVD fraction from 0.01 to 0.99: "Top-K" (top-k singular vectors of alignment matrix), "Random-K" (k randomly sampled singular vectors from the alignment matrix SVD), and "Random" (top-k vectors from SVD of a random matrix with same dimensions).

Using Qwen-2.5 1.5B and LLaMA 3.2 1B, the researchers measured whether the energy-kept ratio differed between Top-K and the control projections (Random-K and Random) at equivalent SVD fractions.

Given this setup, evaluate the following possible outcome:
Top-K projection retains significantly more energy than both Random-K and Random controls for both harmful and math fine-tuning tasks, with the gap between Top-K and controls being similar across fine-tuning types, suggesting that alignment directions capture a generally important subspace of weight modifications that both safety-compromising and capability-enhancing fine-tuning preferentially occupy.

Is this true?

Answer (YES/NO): NO